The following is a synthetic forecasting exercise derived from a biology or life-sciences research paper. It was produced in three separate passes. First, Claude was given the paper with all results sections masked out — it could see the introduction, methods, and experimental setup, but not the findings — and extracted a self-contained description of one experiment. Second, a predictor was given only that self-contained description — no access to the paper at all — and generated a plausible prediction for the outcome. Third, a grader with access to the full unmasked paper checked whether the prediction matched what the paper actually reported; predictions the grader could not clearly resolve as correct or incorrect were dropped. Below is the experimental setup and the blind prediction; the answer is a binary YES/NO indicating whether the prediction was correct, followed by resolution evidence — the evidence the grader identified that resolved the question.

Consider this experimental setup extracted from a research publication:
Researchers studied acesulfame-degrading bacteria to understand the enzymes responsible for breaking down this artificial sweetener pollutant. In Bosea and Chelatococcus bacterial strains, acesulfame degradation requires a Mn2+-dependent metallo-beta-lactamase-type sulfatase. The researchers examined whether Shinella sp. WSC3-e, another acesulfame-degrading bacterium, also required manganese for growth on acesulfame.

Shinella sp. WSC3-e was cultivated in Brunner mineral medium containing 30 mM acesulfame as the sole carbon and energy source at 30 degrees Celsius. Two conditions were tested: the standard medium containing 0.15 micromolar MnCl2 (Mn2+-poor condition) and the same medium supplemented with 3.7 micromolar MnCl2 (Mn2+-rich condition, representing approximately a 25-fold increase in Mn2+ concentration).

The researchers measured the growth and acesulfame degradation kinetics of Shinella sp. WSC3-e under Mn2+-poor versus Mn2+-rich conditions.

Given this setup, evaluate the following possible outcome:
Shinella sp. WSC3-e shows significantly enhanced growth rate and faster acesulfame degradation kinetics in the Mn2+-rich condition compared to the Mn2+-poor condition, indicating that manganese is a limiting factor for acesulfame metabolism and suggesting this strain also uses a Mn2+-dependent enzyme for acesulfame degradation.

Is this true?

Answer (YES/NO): NO